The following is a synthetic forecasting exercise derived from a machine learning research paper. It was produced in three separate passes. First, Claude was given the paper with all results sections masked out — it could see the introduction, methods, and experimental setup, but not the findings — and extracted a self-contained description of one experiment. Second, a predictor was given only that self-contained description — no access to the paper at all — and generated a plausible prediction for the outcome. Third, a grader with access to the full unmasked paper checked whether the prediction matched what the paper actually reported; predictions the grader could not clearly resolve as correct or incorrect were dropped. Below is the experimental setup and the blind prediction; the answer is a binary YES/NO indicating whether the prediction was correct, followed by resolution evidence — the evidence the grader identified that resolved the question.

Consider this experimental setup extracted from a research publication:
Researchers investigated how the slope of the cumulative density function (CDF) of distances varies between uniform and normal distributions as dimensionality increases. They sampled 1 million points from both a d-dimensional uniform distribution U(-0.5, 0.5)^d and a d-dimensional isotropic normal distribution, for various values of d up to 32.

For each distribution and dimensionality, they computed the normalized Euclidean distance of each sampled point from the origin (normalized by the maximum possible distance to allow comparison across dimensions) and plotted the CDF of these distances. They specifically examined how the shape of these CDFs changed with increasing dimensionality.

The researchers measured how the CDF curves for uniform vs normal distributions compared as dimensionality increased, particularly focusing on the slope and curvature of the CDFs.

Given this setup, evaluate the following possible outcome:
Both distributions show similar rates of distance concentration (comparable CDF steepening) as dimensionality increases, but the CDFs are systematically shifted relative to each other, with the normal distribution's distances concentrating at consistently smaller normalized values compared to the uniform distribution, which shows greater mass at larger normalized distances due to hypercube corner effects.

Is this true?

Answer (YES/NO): NO